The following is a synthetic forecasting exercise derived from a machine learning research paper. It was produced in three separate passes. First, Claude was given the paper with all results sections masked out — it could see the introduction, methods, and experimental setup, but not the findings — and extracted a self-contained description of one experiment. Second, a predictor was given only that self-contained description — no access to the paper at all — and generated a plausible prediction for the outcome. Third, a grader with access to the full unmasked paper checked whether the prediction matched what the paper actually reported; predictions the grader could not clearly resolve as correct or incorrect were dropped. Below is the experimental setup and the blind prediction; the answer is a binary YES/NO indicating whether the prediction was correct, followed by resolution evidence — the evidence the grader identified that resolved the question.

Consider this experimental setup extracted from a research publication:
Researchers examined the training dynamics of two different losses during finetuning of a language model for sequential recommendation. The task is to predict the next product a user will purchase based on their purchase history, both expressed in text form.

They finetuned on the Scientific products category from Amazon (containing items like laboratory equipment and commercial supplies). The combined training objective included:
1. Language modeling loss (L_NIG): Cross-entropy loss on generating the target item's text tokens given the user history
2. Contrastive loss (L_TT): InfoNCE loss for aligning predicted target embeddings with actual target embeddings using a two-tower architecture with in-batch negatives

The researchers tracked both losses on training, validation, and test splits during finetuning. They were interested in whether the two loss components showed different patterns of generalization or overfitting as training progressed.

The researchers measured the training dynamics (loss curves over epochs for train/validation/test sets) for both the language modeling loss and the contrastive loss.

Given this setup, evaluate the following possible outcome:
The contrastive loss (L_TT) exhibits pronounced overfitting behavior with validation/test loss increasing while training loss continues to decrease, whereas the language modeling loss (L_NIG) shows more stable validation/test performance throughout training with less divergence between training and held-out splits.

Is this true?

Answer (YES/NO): NO